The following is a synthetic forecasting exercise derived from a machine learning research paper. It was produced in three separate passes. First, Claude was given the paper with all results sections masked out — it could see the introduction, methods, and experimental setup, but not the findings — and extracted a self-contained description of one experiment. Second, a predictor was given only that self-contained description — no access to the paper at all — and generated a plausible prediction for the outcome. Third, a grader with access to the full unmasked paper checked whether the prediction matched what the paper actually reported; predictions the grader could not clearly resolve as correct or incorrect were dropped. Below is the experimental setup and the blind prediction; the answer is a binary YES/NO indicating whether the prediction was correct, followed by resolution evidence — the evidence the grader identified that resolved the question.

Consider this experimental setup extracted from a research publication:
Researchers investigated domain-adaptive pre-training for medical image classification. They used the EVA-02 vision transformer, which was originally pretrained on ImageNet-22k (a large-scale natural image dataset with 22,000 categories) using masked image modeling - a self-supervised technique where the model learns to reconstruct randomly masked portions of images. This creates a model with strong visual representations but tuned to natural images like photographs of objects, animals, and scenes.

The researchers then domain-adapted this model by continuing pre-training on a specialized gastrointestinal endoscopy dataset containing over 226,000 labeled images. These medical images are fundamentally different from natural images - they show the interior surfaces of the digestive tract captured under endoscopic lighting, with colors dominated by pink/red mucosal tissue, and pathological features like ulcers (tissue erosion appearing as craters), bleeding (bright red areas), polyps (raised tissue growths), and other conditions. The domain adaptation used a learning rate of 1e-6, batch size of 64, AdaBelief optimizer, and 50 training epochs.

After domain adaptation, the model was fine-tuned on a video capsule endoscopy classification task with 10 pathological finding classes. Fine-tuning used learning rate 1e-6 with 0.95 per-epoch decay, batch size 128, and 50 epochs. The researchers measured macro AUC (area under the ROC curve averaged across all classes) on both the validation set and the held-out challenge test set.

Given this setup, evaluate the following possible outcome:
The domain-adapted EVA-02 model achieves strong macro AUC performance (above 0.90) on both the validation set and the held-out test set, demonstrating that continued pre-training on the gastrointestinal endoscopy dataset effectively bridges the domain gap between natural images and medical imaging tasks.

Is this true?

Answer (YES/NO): NO